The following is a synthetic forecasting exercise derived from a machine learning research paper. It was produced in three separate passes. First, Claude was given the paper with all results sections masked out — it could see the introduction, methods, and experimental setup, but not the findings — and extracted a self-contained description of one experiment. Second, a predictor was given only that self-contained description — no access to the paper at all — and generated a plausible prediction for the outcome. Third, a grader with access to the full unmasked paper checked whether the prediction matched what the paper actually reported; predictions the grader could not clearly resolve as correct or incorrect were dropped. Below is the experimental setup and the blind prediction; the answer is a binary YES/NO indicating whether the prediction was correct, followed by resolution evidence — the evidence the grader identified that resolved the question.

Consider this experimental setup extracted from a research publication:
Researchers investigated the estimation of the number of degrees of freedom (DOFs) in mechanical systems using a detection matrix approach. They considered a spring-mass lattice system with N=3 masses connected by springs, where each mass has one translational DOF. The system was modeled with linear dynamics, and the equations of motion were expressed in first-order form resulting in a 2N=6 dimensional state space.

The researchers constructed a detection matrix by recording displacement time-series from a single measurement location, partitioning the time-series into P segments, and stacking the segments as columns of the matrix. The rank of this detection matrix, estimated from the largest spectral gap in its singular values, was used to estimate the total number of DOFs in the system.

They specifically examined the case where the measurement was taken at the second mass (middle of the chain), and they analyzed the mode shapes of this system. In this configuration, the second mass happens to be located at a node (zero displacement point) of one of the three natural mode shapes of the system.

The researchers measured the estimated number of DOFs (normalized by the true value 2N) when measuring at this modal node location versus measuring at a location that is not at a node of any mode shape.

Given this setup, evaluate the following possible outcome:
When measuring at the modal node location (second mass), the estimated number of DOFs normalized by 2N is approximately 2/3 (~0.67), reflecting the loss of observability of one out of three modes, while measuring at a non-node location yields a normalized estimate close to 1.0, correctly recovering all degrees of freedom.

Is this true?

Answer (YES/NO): YES